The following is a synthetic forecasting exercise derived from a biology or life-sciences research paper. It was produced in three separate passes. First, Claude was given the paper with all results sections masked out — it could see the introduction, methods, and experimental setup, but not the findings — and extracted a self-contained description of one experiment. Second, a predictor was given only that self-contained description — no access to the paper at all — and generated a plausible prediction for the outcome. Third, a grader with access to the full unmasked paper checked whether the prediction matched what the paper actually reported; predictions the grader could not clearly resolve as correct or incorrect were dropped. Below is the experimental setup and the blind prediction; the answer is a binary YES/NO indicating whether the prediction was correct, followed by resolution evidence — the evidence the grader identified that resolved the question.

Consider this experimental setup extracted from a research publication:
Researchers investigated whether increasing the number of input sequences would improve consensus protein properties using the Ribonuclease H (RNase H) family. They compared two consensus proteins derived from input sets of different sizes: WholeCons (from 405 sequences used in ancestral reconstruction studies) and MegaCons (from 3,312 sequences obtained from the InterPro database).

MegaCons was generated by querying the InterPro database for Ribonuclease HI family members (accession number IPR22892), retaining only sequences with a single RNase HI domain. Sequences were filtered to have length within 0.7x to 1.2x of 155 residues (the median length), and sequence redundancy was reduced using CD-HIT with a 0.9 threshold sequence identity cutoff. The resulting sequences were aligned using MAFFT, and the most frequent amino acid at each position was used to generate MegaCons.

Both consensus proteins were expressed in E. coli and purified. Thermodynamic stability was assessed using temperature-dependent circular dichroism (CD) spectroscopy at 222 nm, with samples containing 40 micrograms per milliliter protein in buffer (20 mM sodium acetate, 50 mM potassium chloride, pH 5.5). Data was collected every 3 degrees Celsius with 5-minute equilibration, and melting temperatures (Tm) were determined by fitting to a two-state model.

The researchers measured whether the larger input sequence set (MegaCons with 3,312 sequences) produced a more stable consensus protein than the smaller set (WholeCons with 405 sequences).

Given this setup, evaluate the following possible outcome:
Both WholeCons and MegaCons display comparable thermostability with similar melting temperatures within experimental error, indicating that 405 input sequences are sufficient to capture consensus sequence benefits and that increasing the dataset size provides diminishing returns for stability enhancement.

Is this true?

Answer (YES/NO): YES